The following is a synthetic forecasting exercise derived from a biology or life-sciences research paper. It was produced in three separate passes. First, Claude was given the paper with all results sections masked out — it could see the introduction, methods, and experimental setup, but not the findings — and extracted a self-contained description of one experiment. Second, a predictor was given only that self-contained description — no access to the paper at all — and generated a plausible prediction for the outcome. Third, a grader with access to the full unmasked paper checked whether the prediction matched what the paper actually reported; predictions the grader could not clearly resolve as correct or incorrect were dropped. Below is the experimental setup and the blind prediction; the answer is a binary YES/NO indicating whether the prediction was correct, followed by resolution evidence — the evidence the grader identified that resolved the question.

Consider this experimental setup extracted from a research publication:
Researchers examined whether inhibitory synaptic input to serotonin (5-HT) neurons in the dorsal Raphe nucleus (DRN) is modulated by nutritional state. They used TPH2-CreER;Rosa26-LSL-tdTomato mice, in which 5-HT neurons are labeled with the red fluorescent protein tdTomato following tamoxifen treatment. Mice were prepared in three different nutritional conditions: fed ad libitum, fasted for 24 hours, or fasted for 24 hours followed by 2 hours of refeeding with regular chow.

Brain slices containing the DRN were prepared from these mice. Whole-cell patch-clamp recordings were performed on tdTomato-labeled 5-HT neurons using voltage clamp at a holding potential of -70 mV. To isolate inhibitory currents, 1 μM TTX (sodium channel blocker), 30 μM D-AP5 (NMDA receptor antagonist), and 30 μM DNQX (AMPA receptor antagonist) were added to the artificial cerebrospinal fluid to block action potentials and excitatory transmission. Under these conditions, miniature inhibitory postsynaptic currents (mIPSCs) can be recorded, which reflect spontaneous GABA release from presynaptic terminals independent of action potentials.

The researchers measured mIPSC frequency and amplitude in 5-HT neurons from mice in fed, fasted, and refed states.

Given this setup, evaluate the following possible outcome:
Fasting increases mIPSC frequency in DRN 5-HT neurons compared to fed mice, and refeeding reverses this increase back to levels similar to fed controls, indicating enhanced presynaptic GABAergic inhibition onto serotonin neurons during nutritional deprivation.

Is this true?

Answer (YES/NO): NO